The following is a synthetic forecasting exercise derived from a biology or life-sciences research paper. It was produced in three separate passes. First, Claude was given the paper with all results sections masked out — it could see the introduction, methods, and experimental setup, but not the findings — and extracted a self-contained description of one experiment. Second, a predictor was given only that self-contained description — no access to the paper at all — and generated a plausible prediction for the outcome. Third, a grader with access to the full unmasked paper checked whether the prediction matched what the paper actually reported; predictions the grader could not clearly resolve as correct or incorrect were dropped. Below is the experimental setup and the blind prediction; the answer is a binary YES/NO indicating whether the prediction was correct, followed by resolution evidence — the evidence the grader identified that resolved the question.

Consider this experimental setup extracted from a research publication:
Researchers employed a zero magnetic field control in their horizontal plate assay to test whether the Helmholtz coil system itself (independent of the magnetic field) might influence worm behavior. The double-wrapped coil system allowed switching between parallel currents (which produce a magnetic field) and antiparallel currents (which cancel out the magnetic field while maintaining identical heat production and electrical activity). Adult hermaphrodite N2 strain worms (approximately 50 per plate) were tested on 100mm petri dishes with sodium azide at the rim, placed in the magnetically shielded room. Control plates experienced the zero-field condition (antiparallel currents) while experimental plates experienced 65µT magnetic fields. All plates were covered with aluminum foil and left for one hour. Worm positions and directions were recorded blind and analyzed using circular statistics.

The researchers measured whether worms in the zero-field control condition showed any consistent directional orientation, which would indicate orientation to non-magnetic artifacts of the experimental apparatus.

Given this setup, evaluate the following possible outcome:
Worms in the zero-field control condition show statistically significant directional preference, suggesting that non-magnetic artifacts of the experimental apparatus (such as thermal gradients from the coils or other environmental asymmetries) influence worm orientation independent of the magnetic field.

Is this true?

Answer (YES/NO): NO